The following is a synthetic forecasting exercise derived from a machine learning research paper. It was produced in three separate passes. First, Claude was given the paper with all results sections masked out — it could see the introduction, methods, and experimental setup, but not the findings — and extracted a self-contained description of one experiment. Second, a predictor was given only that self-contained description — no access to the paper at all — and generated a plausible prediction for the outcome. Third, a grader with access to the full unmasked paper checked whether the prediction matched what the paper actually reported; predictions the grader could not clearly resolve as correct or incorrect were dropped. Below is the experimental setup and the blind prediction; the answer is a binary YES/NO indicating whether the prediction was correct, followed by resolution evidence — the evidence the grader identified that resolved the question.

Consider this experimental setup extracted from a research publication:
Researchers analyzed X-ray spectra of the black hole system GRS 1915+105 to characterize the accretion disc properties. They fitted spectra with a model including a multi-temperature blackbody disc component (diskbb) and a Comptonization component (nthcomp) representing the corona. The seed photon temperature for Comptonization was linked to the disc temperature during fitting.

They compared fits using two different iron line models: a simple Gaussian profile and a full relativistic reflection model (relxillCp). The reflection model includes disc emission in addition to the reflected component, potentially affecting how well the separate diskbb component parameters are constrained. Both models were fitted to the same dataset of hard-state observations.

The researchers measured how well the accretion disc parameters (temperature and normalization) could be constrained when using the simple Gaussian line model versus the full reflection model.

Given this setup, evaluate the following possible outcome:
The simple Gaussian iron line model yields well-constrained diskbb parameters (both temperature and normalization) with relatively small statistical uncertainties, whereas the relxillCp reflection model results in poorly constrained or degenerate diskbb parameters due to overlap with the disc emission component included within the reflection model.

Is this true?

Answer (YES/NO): YES